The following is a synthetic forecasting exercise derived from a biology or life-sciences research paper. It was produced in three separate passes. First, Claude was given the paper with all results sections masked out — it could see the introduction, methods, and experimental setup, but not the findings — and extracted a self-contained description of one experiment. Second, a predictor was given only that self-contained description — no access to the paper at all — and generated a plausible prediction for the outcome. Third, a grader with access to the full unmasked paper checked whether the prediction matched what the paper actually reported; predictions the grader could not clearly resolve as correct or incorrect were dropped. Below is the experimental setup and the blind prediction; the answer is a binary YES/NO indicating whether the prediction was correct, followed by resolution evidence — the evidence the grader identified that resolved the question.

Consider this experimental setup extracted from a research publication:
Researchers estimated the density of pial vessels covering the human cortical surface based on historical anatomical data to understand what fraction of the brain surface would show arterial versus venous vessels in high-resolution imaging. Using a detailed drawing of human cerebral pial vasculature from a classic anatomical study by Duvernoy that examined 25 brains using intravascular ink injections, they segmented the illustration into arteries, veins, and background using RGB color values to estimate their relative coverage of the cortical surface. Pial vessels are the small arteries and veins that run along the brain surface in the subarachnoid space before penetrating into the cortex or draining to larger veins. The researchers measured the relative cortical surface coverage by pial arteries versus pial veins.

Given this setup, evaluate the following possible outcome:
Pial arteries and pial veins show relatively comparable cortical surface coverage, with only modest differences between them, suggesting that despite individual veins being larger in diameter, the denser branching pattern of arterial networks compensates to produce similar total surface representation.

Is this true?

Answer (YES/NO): NO